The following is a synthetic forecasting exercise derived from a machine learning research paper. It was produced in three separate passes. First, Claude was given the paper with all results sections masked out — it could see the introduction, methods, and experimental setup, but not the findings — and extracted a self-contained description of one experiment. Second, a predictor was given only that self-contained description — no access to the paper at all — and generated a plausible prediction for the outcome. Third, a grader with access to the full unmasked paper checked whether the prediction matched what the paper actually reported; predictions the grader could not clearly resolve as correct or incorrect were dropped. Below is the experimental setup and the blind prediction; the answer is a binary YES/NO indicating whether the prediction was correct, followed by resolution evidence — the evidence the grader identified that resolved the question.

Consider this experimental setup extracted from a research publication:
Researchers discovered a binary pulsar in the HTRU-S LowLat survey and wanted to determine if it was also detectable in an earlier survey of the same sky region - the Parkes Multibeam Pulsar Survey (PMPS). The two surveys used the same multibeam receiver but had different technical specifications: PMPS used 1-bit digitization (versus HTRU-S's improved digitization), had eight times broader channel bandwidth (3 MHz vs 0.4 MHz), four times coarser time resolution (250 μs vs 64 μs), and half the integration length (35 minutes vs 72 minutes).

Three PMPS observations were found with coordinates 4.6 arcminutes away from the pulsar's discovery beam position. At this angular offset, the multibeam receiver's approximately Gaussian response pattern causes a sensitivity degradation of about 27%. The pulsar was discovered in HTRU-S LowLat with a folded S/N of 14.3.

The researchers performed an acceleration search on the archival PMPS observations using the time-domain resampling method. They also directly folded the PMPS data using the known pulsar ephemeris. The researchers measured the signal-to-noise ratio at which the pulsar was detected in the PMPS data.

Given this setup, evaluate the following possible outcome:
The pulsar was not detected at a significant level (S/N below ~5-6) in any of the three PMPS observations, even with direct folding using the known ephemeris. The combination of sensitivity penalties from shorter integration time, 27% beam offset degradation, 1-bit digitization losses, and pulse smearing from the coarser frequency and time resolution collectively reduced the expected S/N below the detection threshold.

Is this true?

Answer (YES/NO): NO